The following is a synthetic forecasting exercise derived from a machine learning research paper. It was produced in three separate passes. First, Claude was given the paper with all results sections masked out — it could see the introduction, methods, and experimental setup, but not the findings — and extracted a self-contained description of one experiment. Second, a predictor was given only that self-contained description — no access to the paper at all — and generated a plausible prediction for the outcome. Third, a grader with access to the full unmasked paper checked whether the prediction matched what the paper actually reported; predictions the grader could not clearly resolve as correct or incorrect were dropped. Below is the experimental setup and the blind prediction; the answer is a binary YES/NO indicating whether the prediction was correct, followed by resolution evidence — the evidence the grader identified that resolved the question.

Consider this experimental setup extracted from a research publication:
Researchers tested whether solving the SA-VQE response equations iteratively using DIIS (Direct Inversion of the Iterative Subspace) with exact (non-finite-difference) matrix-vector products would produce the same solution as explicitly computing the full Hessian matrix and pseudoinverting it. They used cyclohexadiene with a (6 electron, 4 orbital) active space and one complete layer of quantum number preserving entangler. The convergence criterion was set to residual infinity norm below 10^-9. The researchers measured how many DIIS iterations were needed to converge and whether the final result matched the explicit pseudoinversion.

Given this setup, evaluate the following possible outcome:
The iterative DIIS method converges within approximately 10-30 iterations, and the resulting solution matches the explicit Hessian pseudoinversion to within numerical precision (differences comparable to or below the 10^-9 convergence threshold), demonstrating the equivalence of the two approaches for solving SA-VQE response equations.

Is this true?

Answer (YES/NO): NO